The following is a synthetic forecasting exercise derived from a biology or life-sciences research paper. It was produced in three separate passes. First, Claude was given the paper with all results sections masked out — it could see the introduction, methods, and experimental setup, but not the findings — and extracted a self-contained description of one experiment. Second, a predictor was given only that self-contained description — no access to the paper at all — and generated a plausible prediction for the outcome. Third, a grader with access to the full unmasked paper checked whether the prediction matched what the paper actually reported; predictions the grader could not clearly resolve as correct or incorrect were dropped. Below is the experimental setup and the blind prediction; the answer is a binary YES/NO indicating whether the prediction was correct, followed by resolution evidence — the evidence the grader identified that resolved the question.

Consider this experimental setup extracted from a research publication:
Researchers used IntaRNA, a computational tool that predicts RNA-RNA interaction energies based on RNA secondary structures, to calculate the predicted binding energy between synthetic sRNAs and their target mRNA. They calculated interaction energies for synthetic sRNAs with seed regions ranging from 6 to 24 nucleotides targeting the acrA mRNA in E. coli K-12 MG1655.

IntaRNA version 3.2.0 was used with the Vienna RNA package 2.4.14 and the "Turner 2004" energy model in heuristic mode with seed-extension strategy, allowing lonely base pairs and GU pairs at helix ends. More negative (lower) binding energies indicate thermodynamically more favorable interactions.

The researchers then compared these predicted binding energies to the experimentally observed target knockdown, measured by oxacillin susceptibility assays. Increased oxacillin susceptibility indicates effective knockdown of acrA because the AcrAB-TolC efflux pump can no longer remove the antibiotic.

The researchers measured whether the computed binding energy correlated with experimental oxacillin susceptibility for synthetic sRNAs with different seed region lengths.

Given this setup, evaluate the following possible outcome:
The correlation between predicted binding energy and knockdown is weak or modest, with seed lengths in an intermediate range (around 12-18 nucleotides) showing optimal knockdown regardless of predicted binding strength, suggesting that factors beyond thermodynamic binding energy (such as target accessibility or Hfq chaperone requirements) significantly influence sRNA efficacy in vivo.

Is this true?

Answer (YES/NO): NO